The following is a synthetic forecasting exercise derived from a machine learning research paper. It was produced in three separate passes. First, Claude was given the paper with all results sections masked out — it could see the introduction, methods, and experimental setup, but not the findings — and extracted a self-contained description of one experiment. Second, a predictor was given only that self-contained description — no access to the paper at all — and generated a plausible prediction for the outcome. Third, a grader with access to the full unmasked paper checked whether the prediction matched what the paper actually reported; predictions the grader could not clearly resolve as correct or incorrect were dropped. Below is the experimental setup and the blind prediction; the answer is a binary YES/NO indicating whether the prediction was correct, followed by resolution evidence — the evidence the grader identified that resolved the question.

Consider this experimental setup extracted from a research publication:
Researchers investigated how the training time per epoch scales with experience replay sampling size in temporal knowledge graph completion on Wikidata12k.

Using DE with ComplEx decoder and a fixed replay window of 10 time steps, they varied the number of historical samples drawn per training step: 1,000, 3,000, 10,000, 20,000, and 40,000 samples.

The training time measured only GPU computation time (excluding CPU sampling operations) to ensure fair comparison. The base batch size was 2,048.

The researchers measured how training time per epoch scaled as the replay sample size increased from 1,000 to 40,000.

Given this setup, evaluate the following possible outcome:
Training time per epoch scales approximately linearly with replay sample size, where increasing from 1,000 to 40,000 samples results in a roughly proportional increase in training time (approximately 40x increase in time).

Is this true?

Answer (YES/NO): NO